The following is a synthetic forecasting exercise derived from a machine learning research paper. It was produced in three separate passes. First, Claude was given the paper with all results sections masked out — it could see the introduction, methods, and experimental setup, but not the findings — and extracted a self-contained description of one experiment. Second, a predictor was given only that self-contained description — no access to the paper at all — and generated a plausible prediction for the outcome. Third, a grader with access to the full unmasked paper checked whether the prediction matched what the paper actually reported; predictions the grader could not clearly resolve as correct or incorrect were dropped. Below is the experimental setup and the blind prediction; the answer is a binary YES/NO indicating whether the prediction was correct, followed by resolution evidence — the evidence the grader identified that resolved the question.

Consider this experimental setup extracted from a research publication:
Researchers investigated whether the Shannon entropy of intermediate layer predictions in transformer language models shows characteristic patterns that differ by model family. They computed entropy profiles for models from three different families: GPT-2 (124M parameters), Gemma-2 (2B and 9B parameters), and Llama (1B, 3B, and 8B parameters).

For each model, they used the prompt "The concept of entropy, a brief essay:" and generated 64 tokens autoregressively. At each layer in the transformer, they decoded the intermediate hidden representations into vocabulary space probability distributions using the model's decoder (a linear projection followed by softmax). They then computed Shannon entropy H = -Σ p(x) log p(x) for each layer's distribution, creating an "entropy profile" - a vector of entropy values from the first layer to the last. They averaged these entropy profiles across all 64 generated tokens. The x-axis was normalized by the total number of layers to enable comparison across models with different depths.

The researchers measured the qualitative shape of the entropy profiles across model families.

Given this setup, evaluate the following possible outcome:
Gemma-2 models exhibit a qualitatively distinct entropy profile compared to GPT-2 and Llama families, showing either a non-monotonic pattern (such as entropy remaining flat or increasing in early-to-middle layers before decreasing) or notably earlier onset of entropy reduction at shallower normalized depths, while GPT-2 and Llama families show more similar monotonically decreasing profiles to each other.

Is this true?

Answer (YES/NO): NO